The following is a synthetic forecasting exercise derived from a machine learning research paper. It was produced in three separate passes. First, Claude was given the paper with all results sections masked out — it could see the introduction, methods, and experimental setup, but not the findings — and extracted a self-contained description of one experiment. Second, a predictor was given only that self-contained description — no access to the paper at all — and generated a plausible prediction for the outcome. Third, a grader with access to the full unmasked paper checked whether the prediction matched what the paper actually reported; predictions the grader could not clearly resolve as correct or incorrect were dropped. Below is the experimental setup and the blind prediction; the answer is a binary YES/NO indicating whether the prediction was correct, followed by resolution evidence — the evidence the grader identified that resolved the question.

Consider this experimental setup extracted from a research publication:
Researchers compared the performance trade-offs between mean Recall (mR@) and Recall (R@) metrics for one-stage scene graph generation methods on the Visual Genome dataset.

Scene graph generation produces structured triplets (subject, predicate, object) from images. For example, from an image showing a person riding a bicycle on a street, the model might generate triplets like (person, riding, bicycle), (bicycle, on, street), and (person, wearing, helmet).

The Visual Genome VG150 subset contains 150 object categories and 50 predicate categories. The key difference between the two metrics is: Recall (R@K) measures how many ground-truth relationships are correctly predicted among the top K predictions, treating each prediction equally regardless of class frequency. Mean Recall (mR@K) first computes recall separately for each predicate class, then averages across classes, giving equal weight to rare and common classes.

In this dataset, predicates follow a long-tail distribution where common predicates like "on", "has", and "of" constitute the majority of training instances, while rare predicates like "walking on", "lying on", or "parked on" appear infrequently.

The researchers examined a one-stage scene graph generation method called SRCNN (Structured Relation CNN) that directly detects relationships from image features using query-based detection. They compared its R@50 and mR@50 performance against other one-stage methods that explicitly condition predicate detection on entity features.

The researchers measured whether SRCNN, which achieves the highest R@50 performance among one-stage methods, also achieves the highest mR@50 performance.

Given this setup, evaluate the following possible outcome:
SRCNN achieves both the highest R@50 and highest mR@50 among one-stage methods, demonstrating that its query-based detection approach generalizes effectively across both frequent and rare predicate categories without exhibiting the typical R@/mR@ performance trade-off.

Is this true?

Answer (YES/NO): NO